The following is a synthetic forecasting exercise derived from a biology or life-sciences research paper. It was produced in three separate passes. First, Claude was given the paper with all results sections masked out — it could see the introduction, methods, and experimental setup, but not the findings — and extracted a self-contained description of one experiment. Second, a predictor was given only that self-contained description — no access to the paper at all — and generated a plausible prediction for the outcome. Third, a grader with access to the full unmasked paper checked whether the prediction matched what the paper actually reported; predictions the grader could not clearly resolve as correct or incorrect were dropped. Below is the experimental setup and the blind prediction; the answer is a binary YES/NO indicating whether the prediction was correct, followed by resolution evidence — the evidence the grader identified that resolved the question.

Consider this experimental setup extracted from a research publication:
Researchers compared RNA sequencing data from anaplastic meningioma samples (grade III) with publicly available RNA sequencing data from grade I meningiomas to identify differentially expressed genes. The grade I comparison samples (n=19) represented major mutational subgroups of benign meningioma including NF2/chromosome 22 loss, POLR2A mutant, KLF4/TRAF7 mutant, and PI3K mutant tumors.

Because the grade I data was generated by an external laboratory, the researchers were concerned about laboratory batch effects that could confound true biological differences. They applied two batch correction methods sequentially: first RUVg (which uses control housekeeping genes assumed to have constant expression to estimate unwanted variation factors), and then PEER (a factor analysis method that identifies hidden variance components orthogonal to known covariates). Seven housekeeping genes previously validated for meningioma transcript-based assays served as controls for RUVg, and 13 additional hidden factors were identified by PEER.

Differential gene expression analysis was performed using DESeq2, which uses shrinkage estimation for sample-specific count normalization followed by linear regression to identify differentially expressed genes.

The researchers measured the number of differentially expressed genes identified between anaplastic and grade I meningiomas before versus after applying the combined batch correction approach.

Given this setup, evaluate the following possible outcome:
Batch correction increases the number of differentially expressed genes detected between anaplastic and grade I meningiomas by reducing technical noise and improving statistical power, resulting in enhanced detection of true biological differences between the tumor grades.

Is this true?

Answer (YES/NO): NO